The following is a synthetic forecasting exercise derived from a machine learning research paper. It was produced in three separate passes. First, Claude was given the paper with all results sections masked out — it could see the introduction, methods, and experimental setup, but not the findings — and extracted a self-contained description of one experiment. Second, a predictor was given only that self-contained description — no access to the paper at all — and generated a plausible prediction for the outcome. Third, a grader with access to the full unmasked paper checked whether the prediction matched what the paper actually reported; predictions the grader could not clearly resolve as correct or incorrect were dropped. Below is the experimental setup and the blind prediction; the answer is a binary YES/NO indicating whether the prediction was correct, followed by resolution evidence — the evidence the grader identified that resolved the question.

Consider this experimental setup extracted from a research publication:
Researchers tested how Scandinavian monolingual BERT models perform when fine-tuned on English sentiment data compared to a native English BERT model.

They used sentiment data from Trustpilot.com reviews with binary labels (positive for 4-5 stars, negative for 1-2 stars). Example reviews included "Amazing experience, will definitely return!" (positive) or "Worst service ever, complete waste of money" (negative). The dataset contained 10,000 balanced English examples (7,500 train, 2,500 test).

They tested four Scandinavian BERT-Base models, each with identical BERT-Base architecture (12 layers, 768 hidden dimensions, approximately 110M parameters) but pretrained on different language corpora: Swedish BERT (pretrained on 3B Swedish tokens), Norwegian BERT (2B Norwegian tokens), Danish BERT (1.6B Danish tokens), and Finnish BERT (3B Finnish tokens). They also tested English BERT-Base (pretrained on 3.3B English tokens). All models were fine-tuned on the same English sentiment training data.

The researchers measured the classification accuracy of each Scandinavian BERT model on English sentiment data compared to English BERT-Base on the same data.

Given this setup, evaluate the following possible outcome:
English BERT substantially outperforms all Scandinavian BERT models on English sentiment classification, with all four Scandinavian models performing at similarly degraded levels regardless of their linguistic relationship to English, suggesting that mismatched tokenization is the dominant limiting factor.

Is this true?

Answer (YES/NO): NO